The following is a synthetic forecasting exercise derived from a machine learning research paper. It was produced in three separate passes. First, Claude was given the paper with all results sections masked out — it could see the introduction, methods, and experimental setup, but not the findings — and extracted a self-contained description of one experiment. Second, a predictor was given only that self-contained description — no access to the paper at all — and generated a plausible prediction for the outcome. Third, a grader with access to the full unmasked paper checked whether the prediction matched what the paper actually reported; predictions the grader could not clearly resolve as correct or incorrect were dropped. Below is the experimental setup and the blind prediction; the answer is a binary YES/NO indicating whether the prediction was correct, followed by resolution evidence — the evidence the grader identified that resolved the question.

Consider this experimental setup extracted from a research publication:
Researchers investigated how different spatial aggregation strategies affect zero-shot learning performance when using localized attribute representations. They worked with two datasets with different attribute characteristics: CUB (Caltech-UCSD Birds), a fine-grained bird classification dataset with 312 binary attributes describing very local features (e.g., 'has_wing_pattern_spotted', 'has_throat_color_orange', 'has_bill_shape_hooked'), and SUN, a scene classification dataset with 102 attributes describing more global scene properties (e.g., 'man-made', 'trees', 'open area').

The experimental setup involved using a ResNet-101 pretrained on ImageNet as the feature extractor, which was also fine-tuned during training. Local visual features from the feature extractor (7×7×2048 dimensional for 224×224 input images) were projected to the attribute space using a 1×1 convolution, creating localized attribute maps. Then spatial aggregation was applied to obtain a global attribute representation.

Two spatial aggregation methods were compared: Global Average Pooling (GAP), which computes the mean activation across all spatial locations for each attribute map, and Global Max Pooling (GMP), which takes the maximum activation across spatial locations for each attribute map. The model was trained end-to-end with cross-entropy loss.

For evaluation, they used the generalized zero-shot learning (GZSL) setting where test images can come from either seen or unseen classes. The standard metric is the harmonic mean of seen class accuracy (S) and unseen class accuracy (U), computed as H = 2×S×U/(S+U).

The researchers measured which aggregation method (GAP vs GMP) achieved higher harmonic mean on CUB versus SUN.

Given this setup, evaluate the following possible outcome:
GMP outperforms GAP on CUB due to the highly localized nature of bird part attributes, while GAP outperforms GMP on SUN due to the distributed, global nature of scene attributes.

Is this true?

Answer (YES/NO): NO